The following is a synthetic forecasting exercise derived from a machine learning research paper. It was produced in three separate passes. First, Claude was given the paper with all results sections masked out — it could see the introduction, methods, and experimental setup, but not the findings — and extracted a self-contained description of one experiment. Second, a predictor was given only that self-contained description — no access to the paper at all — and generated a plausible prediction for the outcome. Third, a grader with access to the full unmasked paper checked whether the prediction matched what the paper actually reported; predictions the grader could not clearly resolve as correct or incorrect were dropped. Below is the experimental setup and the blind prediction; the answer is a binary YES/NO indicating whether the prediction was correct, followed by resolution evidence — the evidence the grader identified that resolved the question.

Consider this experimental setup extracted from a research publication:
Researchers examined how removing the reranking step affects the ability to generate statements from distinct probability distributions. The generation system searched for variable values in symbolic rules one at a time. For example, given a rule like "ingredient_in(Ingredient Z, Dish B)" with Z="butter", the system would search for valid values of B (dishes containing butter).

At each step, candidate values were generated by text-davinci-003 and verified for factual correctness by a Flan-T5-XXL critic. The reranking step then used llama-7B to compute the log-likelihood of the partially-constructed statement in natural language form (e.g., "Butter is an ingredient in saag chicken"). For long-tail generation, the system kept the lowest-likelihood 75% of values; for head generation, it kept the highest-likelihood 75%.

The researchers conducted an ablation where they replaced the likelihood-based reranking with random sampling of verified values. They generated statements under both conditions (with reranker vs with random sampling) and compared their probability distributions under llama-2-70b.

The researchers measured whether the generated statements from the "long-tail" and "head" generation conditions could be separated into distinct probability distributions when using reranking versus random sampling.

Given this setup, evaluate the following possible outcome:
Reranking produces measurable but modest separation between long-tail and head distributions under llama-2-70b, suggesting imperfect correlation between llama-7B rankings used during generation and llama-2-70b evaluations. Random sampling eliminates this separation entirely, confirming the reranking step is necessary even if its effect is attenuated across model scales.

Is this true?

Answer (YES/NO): NO